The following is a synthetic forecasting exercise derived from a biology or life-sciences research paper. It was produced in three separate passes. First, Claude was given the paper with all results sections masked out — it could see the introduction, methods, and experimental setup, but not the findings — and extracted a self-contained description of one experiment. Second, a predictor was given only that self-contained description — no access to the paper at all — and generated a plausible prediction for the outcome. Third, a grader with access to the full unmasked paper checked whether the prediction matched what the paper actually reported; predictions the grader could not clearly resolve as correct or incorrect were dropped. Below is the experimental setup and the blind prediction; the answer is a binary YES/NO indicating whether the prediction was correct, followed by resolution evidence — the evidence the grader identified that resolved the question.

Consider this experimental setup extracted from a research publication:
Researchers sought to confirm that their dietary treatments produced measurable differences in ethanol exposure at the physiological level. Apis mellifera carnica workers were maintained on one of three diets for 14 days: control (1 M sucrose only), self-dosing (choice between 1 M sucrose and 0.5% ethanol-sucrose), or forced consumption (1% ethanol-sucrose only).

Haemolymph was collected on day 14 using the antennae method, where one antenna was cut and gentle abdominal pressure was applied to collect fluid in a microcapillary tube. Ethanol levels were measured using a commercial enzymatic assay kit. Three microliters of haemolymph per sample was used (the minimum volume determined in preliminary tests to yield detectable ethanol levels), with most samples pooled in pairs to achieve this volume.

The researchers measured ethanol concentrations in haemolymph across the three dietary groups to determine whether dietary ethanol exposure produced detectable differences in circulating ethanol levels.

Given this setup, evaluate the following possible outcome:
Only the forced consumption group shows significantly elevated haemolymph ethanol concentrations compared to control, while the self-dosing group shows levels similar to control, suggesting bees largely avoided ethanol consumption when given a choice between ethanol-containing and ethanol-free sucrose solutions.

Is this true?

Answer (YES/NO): NO